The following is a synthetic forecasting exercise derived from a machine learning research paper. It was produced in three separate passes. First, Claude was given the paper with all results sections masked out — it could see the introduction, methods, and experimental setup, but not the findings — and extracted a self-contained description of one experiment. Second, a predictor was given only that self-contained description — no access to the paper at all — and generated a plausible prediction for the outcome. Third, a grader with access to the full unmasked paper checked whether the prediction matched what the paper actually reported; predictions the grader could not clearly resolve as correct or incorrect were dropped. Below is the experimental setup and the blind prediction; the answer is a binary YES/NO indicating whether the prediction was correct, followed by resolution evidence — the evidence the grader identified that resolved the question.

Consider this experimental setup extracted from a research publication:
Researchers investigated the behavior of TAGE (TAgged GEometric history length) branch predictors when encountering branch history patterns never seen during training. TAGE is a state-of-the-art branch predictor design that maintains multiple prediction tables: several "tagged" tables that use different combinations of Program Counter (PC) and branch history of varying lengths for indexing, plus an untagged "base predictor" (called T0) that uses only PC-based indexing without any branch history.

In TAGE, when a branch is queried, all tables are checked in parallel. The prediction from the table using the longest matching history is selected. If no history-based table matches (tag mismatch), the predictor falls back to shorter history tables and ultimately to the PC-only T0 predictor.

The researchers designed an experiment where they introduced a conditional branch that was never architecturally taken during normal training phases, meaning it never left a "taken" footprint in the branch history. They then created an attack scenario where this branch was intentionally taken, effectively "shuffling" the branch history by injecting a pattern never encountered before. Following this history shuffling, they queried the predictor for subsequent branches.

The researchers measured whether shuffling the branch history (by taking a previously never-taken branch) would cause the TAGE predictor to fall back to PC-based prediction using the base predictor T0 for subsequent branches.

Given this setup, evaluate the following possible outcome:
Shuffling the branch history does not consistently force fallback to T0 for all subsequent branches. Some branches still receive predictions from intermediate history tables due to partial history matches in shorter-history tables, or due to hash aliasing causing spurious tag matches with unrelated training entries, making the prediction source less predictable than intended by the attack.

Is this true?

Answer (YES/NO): NO